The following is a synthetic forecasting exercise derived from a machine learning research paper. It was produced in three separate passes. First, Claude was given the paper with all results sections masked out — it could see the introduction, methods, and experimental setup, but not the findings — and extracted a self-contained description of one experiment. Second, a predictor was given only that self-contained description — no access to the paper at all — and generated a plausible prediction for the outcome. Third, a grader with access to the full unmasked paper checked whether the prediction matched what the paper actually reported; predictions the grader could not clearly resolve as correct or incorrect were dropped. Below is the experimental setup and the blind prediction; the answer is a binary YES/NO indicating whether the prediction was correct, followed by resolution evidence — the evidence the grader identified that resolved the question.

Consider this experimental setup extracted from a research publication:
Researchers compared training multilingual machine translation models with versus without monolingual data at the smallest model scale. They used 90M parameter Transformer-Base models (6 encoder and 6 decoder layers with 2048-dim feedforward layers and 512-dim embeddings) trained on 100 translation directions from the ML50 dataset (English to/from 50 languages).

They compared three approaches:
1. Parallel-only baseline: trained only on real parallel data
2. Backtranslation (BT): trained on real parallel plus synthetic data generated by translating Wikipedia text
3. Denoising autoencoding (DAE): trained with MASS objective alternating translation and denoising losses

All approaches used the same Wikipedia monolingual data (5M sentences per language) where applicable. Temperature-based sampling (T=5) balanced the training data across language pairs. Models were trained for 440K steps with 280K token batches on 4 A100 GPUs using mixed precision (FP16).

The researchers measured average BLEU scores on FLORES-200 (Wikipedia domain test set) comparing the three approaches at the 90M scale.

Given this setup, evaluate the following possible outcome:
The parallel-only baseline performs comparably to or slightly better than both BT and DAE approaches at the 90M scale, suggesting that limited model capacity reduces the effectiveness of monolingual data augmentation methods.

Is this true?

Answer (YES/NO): NO